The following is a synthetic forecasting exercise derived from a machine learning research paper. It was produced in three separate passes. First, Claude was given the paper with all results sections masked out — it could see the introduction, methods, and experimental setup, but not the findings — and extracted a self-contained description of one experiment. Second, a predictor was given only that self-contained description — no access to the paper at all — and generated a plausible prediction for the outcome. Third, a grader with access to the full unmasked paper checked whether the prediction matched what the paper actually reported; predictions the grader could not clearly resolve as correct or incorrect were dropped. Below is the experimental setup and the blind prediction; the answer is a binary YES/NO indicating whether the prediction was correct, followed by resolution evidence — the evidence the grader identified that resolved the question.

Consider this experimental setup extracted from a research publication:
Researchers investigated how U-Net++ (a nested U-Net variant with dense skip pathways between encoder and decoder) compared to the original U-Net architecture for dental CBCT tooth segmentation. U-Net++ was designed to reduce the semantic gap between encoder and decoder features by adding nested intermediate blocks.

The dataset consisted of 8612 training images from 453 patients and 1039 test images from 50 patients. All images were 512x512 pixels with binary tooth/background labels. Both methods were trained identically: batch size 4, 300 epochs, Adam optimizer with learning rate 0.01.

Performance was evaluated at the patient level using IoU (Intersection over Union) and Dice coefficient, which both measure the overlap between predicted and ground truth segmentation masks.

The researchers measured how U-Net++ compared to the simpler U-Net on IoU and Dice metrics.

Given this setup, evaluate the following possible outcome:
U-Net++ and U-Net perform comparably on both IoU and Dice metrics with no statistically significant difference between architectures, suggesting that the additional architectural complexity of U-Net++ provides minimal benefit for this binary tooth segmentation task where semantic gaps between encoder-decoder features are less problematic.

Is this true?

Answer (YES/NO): YES